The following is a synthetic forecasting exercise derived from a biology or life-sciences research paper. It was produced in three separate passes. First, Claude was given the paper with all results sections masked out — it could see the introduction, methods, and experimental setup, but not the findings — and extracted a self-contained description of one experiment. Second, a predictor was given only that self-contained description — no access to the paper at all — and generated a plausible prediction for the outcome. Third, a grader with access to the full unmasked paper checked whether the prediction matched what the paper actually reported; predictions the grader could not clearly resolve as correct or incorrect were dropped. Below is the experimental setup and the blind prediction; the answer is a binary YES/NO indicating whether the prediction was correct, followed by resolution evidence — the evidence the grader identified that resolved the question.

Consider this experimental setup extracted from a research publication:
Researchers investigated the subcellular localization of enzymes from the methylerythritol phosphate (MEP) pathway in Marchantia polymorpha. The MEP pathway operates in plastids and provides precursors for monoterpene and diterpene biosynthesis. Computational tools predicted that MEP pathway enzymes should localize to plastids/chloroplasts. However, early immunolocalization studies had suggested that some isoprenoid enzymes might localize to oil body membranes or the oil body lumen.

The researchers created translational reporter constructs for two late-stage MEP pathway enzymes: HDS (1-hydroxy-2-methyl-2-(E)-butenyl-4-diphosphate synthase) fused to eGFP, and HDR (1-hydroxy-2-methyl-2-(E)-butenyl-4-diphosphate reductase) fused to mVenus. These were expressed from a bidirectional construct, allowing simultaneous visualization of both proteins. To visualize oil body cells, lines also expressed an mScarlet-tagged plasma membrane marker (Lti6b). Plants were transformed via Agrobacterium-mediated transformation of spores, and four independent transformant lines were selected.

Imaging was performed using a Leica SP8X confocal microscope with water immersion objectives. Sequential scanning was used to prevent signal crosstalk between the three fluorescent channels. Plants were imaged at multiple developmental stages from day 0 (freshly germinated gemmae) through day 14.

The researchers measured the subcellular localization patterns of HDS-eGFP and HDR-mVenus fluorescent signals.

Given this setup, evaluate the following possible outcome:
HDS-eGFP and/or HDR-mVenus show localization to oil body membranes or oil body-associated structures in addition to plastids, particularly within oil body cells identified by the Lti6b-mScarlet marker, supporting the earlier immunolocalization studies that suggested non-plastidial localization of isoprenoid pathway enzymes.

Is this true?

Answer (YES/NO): NO